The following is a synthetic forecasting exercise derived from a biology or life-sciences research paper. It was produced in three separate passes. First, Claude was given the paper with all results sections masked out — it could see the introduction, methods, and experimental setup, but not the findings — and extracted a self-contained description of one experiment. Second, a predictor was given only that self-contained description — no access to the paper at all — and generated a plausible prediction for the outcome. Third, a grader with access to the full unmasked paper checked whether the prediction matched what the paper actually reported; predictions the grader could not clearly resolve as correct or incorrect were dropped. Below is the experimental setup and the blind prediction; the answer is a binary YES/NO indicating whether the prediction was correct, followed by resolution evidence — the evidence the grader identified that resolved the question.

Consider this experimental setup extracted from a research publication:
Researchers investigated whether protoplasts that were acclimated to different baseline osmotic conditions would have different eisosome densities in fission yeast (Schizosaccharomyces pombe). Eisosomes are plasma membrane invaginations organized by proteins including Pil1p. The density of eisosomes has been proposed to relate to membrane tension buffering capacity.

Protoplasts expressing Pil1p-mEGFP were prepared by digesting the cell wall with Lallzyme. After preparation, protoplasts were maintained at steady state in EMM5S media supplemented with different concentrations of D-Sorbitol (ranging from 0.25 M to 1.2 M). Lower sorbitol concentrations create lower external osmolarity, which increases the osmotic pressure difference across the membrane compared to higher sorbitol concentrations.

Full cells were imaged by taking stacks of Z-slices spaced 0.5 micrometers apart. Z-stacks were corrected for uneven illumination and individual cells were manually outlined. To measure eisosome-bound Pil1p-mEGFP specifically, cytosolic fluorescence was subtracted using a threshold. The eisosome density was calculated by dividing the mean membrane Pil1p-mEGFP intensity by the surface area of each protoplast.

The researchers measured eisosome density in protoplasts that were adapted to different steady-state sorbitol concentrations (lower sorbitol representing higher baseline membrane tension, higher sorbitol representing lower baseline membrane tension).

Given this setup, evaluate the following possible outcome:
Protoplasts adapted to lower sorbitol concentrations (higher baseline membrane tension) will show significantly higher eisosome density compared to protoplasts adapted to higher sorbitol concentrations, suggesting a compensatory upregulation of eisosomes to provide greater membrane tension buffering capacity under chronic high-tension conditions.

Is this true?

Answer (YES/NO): NO